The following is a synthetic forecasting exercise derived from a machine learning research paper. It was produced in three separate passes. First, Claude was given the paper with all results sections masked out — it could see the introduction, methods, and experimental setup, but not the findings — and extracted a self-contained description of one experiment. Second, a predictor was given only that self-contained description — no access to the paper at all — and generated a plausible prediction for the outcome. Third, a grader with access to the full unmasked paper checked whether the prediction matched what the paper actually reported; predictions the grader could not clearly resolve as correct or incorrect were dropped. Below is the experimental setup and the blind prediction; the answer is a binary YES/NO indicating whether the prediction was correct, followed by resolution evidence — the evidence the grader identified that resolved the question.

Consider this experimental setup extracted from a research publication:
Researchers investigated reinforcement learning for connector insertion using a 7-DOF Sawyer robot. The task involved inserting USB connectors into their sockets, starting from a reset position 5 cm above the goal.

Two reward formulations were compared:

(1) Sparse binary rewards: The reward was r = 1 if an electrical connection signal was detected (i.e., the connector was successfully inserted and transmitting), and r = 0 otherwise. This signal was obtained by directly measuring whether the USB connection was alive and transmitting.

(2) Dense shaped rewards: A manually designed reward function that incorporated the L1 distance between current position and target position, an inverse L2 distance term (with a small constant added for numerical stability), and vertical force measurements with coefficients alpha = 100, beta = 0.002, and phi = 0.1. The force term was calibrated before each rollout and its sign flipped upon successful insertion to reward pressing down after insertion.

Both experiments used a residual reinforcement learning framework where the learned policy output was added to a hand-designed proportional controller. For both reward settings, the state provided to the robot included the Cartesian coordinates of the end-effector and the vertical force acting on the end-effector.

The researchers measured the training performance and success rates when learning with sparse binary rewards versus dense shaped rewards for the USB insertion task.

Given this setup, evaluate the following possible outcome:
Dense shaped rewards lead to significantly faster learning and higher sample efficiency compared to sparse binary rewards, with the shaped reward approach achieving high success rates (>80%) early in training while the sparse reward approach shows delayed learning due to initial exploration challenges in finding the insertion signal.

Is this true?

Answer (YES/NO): NO